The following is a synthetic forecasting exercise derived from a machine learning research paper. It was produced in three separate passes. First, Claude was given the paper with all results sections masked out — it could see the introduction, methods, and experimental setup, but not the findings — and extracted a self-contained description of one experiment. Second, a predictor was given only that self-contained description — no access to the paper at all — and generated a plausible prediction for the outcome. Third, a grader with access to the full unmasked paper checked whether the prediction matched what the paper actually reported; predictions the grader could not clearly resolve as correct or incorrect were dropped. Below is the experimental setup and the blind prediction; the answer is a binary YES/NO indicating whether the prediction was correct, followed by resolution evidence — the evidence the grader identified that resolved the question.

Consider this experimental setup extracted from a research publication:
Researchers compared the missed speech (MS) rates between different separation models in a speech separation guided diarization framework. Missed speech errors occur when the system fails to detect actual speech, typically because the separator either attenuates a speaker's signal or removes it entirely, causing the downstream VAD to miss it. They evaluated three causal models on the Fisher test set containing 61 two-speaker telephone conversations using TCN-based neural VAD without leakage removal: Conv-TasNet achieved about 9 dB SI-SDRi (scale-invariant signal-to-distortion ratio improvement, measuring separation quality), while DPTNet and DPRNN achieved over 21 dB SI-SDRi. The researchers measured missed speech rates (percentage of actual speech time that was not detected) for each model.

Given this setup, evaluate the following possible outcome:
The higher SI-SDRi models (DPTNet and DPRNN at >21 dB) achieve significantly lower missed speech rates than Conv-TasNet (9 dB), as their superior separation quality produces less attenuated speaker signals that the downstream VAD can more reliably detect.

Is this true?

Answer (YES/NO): YES